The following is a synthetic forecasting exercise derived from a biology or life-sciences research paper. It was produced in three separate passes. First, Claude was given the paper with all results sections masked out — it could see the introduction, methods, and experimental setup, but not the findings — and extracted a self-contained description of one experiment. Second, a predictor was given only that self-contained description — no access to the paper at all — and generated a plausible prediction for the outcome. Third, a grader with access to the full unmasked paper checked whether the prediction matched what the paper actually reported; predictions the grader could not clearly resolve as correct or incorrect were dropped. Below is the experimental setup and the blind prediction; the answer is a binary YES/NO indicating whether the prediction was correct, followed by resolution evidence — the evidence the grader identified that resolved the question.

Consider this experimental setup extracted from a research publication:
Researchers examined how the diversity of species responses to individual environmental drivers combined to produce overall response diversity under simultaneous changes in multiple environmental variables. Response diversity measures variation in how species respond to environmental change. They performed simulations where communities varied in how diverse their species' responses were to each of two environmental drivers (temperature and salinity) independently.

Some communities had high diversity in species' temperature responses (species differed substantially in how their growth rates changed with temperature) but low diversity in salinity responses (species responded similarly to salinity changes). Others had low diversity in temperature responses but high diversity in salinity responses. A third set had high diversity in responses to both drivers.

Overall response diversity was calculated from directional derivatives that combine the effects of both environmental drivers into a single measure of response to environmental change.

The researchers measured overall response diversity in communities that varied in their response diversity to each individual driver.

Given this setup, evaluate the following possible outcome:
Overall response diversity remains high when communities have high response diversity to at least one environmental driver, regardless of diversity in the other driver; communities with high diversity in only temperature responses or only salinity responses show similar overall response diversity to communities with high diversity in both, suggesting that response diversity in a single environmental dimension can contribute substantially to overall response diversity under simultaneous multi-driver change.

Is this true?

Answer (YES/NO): NO